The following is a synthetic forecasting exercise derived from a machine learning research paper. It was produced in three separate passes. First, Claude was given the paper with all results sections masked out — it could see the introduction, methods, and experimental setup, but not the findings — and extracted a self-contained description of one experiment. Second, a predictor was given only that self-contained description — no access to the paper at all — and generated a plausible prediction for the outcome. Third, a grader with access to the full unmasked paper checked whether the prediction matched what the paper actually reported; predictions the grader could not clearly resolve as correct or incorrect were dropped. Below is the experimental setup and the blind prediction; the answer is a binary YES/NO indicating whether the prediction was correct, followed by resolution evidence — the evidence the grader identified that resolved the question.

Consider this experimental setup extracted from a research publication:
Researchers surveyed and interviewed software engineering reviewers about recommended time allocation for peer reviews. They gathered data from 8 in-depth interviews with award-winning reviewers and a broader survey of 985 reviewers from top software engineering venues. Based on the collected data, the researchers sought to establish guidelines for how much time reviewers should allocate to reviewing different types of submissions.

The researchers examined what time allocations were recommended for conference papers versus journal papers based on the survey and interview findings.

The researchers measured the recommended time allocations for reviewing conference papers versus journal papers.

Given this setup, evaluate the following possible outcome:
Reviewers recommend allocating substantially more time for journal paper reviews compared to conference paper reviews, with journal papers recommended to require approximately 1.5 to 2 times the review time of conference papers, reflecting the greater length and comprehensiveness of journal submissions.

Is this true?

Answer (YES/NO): NO